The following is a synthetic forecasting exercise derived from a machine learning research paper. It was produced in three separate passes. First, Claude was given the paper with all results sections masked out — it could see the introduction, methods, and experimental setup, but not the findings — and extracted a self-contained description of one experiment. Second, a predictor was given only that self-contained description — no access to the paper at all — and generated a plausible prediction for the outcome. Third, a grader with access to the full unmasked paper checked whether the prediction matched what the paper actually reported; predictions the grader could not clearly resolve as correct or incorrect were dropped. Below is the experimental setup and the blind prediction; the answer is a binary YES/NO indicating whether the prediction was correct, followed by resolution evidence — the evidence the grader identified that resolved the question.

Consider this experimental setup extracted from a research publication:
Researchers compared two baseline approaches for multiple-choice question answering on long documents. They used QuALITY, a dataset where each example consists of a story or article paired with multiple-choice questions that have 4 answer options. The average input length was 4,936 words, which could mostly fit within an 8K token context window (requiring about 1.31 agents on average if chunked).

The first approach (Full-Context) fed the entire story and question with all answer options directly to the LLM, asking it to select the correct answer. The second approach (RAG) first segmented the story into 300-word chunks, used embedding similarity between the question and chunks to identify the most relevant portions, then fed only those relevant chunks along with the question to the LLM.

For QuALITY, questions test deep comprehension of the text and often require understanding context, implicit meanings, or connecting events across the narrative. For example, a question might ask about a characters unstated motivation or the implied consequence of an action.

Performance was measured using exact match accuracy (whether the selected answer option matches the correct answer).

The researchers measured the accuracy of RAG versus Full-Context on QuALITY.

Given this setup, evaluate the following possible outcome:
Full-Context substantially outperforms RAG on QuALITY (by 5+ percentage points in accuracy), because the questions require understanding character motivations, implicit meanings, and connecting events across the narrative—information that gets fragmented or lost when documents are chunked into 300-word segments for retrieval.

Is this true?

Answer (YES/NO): NO